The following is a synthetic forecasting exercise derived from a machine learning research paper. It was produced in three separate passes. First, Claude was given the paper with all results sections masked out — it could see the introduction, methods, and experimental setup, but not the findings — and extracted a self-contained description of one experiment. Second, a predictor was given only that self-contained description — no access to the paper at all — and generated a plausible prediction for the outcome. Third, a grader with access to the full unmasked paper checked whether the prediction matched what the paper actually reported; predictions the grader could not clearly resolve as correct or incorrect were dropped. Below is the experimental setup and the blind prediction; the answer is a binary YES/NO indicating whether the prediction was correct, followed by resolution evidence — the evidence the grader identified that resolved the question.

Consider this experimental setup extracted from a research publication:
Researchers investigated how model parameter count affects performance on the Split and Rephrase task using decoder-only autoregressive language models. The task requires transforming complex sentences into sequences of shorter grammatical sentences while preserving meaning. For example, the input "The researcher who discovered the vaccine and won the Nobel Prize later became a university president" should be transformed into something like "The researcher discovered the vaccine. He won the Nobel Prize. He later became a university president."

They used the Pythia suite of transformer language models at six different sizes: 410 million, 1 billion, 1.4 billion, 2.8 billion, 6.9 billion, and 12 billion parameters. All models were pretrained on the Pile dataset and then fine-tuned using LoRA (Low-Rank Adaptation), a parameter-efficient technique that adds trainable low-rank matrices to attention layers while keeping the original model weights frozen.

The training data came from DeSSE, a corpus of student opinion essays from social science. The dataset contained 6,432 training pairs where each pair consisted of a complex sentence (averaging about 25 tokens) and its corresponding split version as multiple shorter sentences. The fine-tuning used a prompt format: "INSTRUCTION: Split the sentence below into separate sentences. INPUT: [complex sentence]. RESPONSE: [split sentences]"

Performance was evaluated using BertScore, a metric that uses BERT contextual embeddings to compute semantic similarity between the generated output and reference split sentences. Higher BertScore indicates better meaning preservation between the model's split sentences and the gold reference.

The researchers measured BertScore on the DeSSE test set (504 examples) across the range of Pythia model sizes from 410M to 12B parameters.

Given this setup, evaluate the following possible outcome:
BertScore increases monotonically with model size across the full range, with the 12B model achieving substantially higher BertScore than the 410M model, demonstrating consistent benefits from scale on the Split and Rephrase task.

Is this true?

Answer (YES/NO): NO